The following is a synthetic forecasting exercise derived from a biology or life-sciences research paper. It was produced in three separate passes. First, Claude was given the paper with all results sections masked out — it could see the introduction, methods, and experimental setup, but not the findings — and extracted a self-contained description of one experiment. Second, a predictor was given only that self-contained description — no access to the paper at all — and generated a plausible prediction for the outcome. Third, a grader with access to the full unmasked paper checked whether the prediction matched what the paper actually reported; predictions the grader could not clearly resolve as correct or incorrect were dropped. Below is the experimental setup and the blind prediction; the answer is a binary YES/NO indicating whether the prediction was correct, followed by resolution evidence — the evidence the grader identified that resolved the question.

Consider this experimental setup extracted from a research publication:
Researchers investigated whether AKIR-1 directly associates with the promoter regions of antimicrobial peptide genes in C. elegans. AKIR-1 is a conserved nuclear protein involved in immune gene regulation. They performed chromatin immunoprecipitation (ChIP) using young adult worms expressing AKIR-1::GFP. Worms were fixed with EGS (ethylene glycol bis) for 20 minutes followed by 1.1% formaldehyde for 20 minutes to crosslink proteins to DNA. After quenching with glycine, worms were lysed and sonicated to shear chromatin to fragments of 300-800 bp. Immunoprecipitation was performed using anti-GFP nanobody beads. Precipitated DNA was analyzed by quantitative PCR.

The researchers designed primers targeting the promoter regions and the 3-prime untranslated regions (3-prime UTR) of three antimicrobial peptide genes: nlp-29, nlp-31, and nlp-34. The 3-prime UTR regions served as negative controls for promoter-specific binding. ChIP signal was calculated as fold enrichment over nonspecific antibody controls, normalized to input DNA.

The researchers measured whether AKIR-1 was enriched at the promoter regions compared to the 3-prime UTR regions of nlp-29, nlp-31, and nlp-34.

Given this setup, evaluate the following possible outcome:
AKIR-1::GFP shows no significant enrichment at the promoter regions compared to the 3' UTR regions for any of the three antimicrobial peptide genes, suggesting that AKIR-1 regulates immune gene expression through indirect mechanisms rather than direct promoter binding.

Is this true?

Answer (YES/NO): NO